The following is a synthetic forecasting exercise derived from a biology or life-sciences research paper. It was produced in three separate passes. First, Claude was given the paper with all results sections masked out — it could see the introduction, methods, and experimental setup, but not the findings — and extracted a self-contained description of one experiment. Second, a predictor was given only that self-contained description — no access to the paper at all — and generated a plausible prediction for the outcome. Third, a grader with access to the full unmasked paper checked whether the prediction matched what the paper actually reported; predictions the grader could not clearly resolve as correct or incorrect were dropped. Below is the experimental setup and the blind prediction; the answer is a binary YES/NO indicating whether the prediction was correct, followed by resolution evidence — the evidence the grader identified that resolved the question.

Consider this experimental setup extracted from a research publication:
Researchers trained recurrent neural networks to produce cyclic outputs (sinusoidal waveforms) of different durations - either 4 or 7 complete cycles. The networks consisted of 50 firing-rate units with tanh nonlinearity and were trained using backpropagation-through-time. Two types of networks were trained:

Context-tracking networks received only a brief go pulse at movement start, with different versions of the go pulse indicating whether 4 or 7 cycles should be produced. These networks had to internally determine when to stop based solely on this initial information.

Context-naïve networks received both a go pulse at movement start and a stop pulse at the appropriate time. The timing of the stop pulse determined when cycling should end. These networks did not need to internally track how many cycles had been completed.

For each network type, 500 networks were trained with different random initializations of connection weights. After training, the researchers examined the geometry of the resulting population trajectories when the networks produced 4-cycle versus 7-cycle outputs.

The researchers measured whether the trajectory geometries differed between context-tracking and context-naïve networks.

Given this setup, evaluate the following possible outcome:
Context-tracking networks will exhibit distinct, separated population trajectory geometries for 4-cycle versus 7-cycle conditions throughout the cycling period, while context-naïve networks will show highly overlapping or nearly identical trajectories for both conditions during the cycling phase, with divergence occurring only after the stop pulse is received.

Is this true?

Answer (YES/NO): YES